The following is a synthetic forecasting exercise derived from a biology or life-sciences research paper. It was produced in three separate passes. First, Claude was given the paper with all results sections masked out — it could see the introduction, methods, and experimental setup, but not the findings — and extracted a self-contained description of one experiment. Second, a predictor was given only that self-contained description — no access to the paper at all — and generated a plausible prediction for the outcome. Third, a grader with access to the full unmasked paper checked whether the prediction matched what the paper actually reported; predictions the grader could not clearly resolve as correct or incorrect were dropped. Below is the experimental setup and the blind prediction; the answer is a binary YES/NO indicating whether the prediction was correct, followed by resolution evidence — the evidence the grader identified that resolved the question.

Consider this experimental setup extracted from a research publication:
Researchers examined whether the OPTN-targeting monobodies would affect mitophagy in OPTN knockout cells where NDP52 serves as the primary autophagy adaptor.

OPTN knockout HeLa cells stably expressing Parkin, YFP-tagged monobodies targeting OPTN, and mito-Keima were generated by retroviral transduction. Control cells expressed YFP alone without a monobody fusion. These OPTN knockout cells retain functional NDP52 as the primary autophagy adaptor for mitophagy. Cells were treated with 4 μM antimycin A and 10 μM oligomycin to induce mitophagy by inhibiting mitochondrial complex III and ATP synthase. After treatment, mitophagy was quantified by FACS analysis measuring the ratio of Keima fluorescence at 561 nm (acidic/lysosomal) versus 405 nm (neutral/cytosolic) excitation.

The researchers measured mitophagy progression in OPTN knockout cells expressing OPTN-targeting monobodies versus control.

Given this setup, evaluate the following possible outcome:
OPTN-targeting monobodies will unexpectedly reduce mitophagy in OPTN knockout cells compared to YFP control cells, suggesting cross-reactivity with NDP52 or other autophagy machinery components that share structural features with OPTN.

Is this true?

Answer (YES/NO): NO